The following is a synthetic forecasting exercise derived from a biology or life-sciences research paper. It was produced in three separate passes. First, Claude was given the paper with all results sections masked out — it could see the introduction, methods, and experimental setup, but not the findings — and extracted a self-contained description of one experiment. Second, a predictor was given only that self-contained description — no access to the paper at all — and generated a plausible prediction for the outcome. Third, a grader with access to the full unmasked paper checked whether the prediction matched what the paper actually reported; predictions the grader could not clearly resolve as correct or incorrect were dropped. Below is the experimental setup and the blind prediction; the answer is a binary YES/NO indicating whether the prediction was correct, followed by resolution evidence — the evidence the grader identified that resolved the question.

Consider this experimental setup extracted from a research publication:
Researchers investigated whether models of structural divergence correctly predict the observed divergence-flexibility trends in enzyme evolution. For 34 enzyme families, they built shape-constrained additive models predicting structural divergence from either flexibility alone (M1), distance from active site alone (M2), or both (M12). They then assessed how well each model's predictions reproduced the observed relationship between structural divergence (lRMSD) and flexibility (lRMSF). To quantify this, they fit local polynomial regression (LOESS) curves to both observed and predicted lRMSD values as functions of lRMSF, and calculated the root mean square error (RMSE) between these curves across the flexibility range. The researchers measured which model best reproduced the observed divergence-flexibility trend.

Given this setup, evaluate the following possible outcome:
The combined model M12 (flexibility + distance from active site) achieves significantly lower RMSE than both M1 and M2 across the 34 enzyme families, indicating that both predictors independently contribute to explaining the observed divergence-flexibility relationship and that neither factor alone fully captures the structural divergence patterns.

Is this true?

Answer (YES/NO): NO